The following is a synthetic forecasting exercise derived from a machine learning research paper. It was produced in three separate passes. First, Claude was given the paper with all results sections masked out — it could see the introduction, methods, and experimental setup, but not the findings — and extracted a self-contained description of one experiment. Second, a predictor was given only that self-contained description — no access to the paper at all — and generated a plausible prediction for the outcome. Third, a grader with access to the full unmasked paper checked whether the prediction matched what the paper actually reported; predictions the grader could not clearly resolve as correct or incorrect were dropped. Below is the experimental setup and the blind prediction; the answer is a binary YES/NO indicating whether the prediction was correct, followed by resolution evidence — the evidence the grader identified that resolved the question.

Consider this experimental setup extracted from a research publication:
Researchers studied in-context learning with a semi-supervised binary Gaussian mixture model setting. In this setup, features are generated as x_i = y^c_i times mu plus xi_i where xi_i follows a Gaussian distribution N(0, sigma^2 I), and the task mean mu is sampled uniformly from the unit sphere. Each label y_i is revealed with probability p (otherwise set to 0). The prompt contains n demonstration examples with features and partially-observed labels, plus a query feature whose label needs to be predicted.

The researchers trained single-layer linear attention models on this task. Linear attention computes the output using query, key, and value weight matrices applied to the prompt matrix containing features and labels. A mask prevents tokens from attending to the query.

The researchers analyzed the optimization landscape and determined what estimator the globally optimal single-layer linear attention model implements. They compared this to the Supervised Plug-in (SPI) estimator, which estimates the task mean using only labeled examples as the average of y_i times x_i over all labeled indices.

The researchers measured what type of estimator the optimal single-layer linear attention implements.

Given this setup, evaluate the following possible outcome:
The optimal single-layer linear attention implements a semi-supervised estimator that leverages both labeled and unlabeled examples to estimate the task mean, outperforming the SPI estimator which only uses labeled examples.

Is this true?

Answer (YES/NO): NO